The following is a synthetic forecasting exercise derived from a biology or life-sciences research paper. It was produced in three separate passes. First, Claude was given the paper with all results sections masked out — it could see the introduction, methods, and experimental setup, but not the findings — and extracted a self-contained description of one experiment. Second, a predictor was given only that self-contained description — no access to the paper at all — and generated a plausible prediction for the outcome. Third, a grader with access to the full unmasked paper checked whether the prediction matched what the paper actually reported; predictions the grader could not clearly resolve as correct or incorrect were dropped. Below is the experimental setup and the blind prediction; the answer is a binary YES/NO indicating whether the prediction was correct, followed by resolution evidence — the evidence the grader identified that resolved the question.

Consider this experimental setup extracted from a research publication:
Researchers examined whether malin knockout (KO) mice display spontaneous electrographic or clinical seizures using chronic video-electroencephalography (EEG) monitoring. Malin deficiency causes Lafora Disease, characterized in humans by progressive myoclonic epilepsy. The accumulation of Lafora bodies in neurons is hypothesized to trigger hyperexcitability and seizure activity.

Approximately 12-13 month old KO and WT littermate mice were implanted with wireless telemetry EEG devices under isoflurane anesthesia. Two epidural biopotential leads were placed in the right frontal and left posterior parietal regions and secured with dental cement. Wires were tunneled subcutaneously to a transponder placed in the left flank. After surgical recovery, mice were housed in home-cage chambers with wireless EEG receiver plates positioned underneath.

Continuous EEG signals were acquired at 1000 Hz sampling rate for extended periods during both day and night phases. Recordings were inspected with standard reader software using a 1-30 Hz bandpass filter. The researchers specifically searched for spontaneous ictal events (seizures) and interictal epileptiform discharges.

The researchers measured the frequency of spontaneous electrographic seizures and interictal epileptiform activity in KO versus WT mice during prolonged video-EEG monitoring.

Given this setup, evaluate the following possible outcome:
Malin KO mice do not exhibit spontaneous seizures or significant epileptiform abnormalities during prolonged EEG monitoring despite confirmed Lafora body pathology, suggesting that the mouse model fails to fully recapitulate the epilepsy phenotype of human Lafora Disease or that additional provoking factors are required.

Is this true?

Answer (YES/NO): YES